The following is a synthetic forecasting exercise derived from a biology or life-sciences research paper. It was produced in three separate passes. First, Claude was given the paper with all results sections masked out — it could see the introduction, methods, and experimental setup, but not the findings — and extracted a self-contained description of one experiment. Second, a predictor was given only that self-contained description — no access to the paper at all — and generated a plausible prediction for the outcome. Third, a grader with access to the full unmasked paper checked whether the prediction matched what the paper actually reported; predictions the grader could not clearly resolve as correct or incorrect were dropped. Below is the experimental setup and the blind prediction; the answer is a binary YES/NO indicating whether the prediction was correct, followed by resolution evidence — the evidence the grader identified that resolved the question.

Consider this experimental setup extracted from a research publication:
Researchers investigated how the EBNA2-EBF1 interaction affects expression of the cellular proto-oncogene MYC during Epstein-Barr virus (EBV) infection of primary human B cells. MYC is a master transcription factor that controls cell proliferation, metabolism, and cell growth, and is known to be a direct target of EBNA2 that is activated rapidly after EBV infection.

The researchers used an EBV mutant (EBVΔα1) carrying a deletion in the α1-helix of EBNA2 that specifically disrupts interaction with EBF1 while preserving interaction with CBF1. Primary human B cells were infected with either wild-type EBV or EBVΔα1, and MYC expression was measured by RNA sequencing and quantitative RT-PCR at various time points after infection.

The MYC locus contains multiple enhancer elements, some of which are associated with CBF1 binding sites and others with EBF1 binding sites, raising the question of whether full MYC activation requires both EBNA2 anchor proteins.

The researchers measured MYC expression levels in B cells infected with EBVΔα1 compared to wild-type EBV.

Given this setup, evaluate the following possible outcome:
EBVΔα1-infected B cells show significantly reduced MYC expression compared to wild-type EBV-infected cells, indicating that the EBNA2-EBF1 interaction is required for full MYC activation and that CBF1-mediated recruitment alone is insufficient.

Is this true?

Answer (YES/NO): YES